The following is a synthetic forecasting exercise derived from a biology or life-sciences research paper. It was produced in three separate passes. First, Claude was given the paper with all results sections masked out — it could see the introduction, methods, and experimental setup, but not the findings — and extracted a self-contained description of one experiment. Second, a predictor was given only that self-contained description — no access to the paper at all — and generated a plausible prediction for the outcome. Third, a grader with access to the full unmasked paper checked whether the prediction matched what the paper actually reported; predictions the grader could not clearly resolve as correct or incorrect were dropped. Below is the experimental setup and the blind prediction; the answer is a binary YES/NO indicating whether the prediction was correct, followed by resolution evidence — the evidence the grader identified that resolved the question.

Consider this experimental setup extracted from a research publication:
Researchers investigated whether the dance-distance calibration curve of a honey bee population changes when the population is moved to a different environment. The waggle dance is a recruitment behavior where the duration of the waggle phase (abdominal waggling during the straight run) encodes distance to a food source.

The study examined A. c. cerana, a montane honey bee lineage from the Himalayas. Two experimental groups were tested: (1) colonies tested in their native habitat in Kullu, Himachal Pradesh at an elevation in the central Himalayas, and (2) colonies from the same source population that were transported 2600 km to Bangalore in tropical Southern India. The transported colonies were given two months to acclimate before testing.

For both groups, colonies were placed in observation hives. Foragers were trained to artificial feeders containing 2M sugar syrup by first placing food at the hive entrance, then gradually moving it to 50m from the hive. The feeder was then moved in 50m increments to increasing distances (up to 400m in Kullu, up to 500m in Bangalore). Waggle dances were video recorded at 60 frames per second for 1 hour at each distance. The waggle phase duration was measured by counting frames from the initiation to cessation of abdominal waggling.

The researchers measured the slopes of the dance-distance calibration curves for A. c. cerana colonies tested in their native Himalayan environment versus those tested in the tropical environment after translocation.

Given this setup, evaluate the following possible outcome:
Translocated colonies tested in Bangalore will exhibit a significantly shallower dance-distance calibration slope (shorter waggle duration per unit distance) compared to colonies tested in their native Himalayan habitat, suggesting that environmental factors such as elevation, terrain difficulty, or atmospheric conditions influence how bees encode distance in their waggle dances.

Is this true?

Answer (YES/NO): NO